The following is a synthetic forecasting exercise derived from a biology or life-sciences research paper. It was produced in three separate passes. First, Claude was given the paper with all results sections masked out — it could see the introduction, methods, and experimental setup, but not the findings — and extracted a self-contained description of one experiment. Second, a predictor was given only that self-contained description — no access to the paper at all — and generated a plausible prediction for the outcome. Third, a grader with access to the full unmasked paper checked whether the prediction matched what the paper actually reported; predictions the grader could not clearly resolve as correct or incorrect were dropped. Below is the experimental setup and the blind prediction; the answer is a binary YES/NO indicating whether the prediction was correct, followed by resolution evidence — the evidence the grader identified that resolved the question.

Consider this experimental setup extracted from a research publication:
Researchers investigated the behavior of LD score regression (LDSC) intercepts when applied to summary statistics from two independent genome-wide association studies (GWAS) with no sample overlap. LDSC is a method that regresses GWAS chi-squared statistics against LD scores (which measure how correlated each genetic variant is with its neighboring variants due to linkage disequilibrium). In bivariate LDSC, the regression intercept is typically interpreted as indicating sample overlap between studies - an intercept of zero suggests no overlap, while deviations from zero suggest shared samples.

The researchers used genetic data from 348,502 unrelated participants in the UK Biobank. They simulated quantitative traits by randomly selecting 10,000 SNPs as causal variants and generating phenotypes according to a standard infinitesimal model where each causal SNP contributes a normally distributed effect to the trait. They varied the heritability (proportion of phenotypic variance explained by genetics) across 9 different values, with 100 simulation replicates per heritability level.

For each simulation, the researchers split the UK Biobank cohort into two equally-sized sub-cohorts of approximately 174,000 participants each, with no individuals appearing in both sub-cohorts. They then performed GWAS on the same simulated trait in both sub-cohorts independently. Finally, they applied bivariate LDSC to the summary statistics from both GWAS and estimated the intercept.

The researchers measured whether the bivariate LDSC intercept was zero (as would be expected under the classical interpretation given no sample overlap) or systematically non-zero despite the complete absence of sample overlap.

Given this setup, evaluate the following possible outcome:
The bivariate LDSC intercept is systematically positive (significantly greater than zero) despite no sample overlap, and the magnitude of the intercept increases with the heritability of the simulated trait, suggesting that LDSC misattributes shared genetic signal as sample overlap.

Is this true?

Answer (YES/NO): YES